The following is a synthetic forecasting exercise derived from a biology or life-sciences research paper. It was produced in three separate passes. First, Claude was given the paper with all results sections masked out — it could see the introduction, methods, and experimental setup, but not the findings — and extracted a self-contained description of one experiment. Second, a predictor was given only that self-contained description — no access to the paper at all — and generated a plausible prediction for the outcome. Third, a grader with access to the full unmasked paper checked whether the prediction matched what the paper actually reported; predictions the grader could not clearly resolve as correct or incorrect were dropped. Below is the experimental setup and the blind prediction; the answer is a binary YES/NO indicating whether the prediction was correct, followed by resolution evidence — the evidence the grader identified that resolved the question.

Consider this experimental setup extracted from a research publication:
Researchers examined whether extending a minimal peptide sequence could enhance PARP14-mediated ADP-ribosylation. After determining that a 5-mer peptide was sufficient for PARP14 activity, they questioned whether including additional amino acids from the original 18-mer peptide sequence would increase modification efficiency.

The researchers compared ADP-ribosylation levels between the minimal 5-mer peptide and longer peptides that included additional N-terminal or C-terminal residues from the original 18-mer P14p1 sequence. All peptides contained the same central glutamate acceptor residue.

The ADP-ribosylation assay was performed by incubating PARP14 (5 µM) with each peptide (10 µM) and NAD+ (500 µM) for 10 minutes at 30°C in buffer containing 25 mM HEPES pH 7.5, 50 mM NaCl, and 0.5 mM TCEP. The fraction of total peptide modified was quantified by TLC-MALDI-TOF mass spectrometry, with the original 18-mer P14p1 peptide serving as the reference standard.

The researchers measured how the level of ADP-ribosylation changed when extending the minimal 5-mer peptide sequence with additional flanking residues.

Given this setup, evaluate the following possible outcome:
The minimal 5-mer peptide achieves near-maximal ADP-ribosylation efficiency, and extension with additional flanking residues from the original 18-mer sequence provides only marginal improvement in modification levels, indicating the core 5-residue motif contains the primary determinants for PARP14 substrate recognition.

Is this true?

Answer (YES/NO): YES